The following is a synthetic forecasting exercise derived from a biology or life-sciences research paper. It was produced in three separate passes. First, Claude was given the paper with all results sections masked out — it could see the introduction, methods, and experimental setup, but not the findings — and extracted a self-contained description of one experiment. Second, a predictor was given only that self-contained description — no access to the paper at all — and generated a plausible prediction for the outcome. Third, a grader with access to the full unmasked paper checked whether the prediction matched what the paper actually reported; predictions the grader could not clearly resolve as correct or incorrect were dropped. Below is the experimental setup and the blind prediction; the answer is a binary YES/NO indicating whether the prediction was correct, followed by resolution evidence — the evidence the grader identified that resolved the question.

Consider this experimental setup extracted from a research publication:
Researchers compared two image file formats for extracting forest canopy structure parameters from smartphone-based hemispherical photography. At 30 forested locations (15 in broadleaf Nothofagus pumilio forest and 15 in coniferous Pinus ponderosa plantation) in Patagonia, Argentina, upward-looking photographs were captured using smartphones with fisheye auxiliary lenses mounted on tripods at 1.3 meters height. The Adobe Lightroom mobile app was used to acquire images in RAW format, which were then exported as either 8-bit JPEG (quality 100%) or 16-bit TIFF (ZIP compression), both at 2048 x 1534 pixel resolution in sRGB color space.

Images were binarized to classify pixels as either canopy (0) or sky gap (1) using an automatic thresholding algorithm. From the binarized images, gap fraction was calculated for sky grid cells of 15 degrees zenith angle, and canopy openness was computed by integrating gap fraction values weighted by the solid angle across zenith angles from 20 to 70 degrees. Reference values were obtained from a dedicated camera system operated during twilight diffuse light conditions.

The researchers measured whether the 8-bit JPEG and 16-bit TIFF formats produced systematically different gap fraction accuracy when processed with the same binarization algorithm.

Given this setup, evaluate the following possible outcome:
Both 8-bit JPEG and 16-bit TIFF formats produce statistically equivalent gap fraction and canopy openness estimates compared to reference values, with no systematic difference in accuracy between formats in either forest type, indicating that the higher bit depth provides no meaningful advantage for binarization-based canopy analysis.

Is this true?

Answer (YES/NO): YES